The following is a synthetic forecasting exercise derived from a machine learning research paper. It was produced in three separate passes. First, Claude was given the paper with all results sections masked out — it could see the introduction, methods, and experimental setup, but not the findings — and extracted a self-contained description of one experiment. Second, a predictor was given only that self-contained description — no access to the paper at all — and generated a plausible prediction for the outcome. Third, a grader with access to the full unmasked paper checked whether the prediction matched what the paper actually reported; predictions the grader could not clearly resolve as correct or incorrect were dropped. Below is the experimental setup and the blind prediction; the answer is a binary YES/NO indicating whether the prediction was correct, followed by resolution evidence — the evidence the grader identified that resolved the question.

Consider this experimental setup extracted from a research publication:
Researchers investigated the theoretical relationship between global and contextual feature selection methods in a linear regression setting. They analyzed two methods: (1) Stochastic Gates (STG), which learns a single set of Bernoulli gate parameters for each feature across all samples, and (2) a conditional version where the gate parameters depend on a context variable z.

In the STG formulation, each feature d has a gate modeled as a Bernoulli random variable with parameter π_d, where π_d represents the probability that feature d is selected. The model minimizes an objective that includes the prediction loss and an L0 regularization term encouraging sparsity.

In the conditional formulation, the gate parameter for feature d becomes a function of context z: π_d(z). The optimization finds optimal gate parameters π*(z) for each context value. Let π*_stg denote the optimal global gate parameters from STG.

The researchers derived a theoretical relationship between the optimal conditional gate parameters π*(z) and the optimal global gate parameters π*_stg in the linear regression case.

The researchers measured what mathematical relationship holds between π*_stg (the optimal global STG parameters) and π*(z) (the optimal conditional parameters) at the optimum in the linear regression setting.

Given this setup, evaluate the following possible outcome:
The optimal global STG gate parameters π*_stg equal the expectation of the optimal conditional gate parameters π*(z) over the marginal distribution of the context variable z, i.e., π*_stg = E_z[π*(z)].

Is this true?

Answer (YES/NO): YES